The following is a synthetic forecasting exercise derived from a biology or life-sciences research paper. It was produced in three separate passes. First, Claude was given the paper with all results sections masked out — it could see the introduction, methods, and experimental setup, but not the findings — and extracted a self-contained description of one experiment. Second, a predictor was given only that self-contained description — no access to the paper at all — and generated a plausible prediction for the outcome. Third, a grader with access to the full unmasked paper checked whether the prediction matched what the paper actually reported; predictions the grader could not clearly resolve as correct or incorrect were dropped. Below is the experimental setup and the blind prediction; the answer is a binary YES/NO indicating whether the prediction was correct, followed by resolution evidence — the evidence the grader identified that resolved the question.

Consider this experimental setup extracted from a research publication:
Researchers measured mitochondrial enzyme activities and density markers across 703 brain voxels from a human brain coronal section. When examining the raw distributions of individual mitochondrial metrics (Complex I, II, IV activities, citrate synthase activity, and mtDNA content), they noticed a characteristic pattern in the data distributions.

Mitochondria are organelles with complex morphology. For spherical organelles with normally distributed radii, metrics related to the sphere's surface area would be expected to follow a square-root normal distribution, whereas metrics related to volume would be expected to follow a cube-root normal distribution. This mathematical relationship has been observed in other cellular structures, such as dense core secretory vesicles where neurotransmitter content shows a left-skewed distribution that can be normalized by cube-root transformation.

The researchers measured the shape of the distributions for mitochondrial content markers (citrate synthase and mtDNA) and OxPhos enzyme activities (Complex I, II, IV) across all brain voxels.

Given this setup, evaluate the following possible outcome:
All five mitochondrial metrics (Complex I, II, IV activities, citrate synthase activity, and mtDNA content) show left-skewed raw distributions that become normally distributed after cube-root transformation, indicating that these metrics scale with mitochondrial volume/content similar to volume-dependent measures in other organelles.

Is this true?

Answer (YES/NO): NO